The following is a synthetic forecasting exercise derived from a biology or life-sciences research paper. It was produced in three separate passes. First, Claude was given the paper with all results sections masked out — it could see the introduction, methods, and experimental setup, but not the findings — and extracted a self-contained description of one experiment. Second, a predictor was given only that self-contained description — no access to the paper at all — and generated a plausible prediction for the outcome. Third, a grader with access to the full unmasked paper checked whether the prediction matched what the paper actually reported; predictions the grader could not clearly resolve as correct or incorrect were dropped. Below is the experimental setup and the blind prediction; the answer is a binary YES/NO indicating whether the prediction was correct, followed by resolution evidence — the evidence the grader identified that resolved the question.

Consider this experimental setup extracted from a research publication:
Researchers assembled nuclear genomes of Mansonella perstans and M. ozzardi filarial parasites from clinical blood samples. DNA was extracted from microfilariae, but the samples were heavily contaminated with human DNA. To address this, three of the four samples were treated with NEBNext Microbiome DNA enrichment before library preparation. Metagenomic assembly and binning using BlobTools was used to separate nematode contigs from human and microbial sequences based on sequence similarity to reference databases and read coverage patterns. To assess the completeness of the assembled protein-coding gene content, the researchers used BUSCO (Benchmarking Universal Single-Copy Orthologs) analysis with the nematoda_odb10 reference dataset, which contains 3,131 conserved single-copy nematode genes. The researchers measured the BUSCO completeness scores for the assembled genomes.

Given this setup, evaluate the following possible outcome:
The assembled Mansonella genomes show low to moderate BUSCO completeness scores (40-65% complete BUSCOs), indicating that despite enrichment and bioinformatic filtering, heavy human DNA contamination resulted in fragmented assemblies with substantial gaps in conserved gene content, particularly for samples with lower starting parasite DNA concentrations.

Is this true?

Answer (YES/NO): NO